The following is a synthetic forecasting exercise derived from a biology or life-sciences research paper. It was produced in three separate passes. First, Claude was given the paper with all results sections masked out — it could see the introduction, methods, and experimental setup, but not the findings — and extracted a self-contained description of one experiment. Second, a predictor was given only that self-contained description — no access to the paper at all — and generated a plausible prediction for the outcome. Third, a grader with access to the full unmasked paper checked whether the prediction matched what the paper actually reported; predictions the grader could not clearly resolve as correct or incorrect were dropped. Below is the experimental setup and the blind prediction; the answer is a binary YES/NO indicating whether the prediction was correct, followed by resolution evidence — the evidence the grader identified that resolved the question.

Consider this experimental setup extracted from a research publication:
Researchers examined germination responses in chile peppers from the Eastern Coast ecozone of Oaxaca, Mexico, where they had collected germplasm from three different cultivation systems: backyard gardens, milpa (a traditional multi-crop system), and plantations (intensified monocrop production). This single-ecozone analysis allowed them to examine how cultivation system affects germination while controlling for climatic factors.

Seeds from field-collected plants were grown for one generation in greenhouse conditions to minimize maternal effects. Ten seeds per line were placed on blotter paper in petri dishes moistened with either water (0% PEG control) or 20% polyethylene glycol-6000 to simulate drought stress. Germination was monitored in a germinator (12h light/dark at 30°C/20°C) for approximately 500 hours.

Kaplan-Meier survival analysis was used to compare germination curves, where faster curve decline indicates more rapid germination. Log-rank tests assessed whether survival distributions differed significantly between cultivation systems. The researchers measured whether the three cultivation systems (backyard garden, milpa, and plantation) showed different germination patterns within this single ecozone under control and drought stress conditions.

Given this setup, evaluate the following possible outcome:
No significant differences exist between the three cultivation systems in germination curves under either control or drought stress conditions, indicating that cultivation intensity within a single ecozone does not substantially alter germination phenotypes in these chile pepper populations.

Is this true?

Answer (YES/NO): NO